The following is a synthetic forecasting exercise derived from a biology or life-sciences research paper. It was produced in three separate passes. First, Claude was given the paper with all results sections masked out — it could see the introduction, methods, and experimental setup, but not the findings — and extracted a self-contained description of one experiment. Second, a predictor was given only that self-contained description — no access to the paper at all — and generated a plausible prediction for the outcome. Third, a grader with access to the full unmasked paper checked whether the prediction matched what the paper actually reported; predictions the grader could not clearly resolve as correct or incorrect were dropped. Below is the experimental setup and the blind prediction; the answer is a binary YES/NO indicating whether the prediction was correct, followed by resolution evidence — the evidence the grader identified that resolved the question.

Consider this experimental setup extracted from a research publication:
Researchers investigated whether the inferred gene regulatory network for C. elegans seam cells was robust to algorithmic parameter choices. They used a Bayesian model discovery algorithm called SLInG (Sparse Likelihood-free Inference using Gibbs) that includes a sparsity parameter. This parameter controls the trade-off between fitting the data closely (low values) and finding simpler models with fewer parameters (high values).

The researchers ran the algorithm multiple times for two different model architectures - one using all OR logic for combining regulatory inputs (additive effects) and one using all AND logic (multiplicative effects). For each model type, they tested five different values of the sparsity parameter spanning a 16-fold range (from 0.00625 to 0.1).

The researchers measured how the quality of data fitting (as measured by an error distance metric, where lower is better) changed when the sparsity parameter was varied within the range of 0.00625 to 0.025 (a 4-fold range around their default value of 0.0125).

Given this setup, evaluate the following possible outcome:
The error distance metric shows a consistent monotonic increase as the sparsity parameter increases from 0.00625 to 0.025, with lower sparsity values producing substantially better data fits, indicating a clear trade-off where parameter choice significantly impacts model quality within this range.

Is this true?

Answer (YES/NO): NO